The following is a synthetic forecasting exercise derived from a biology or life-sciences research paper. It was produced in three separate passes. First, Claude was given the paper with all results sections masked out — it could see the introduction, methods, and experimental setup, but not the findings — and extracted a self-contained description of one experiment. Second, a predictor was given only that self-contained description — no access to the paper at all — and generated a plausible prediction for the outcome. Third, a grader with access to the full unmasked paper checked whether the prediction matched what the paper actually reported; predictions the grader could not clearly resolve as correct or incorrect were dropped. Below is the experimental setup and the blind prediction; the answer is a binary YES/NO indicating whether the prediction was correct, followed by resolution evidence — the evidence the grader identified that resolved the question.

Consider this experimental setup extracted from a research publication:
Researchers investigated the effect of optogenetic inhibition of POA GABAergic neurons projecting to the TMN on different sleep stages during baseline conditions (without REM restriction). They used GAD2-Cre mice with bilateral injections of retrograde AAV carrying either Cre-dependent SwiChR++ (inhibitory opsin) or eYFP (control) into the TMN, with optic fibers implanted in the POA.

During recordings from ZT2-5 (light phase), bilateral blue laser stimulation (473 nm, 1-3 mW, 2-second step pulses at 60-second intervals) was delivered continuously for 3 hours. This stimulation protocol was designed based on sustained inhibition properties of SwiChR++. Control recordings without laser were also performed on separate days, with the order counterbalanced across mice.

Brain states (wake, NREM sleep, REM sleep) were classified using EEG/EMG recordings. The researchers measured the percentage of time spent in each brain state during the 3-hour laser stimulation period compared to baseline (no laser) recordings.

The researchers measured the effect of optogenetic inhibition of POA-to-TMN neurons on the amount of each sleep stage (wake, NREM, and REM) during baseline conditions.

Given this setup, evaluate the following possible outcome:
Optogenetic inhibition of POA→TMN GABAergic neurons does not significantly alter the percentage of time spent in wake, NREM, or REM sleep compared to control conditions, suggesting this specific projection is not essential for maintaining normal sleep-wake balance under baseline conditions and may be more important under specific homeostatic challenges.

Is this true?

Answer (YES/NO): NO